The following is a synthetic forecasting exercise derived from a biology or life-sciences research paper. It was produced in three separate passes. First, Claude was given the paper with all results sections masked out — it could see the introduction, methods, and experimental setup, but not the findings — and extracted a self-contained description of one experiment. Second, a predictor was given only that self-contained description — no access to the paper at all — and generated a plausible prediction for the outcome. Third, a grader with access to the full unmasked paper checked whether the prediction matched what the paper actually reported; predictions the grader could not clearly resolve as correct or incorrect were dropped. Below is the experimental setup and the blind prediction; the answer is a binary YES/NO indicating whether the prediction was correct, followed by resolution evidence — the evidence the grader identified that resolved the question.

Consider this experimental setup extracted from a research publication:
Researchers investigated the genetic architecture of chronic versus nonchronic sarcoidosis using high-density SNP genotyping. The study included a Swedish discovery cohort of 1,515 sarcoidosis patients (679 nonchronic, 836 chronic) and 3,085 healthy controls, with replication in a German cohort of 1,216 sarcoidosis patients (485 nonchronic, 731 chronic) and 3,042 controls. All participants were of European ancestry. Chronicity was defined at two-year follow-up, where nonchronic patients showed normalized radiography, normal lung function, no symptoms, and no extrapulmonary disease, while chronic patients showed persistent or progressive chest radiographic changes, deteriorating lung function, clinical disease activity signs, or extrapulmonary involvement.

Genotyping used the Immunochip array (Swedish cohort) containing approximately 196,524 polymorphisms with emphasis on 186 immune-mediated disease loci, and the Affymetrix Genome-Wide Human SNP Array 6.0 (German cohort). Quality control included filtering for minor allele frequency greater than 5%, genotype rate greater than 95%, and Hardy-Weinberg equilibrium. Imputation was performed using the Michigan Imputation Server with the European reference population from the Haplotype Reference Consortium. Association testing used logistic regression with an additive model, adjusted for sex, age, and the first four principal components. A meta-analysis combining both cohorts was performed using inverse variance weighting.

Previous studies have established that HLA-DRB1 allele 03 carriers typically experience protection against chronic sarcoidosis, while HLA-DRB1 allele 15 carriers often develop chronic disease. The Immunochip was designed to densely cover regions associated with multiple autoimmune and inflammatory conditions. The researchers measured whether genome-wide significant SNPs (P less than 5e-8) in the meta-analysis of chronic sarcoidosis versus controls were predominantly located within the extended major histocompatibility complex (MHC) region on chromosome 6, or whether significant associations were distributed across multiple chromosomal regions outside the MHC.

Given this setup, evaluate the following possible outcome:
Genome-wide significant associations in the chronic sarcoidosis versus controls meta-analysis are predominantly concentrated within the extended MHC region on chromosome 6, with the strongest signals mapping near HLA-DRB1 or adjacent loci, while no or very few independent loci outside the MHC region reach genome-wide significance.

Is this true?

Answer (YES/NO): NO